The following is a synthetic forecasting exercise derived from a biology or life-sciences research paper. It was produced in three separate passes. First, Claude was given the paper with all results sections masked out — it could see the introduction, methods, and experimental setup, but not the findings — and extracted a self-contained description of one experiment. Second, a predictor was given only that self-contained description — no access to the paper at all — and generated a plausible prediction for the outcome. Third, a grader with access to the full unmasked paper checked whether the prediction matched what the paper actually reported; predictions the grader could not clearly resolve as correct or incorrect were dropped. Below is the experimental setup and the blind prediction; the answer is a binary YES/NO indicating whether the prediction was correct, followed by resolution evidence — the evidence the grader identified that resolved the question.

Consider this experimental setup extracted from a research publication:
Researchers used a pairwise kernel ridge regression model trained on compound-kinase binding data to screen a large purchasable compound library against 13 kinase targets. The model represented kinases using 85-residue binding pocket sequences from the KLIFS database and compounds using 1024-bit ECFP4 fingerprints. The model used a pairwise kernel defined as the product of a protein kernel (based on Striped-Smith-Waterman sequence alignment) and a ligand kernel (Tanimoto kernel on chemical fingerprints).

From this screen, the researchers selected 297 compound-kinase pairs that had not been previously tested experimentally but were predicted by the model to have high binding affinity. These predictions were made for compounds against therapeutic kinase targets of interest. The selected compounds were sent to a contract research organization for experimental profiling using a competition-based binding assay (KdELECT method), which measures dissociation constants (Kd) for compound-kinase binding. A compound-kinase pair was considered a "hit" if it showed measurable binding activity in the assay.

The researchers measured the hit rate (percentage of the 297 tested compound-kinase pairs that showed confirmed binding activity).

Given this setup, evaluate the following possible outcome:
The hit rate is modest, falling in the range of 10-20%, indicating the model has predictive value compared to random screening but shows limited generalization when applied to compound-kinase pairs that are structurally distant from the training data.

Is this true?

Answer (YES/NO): NO